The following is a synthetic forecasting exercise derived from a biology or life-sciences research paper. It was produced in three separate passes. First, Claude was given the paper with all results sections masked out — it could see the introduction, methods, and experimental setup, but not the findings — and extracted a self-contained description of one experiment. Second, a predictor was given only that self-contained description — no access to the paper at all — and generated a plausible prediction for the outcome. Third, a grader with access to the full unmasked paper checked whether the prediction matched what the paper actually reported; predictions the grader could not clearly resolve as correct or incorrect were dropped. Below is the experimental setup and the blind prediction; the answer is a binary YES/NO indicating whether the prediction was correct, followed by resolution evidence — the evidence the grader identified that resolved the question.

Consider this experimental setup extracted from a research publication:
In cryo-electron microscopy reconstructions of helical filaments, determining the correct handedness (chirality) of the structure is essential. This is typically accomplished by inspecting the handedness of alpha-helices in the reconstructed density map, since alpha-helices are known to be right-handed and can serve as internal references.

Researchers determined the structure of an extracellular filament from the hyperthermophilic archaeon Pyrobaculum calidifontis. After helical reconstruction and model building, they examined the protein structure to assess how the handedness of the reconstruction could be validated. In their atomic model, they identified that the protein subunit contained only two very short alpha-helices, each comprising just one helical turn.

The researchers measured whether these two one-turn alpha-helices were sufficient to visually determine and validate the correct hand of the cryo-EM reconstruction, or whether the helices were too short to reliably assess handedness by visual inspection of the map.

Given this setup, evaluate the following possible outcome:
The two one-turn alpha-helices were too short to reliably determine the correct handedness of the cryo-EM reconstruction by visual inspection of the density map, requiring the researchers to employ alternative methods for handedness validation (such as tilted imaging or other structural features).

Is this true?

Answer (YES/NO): NO